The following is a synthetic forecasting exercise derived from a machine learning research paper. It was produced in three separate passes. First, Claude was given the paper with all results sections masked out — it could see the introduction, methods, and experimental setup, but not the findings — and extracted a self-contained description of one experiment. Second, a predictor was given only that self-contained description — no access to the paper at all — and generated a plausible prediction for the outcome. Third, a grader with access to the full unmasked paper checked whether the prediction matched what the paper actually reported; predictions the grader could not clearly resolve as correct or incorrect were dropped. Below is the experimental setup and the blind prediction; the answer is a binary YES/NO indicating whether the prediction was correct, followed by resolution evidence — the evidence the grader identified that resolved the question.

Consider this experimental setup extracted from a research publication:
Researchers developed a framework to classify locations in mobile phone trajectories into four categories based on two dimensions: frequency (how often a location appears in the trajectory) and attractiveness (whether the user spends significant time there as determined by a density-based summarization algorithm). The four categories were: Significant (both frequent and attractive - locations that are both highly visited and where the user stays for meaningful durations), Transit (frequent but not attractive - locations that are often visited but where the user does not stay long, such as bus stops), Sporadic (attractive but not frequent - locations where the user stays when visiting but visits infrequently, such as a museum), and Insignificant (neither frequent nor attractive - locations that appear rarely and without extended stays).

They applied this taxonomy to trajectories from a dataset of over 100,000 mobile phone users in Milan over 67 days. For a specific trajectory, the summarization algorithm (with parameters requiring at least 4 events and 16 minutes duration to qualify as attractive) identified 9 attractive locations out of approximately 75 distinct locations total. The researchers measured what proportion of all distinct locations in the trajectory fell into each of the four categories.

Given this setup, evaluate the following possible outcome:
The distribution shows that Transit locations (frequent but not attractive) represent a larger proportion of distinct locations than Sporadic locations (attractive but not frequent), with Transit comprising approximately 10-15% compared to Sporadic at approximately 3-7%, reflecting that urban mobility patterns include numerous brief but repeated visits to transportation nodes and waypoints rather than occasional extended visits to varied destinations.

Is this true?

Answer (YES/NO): NO